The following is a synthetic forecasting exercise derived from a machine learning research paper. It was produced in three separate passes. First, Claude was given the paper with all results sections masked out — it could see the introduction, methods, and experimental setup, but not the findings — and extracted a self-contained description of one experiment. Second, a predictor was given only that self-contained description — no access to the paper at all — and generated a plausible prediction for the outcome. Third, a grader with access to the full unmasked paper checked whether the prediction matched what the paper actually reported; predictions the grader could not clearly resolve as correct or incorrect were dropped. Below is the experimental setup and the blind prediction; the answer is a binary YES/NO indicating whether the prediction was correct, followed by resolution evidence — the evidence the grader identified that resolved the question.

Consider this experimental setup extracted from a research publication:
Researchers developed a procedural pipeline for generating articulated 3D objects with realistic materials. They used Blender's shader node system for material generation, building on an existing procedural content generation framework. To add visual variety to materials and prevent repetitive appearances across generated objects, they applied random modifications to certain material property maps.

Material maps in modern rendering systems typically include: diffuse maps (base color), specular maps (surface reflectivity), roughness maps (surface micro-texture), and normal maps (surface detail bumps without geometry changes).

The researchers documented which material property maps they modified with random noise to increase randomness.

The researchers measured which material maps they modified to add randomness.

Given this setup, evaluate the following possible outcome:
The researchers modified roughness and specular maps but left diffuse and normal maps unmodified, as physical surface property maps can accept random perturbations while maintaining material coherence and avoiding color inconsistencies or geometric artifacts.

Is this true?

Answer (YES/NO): NO